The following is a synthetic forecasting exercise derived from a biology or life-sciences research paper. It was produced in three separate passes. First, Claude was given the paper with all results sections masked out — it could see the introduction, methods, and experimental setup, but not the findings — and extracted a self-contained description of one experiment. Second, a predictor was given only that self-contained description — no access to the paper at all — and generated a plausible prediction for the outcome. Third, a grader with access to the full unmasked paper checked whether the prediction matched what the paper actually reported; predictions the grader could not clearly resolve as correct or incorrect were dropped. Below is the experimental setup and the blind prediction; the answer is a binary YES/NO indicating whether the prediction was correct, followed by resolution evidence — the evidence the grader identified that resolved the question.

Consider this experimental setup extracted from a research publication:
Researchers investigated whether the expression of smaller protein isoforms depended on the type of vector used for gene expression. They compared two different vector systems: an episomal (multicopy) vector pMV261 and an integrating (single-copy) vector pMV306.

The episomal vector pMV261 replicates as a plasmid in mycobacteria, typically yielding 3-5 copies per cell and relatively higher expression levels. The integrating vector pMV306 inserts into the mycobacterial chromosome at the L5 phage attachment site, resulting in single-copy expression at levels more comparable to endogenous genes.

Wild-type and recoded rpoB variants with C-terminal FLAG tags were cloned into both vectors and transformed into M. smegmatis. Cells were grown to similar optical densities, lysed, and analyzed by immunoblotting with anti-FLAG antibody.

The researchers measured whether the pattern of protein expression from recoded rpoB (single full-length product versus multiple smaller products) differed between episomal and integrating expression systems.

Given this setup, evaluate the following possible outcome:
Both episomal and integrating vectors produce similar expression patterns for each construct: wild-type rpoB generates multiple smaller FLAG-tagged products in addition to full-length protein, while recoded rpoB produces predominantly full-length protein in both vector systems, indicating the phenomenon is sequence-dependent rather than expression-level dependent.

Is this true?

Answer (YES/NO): NO